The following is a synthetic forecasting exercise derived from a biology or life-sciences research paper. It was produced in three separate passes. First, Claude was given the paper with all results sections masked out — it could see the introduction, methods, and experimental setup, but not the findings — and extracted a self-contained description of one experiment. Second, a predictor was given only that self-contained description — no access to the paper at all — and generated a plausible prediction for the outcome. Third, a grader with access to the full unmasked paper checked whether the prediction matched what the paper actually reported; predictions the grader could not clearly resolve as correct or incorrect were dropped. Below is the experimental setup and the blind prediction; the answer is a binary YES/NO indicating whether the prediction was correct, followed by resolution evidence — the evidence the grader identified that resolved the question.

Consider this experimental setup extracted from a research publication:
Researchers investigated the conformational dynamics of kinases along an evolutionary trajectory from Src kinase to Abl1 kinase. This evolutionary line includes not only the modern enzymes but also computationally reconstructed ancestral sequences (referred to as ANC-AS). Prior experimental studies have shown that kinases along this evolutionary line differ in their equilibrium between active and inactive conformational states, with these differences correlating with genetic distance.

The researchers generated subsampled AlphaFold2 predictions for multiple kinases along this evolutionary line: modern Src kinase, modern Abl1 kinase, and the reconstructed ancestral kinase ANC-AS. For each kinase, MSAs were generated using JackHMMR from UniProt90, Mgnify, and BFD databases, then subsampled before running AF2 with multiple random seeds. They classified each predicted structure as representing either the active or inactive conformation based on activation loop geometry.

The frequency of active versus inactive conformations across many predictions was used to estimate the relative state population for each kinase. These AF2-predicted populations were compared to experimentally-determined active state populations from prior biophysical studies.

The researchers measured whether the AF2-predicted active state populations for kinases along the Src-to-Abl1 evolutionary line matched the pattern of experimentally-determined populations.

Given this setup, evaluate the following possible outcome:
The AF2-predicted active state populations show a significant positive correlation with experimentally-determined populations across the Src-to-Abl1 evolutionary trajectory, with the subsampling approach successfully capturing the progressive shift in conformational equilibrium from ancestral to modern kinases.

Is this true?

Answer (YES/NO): YES